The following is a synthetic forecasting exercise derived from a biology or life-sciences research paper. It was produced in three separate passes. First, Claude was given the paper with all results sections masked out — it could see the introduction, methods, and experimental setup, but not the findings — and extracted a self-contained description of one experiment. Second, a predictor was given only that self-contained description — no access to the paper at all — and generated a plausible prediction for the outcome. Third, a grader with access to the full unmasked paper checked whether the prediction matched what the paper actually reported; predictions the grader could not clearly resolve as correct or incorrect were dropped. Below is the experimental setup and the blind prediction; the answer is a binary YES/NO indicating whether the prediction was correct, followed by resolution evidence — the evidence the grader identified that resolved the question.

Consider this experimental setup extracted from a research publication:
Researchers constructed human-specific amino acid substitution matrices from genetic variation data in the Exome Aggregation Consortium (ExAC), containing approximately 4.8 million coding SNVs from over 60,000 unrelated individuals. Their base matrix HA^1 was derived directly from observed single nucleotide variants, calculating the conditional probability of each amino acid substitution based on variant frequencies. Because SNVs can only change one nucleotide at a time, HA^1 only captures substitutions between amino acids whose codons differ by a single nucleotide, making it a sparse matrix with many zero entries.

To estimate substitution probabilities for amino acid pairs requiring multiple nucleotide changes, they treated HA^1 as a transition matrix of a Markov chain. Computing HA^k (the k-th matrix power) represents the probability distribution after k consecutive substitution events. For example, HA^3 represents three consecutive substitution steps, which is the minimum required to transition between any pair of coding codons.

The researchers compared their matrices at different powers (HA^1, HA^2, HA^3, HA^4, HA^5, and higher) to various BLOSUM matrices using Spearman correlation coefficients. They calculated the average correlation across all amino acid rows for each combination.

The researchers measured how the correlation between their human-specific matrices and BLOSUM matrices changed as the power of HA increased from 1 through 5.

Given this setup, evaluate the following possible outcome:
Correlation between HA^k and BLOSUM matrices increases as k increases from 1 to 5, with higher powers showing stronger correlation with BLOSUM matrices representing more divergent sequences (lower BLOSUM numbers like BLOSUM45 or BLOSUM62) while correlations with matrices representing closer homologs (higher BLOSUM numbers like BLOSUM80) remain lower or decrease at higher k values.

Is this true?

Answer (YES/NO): NO